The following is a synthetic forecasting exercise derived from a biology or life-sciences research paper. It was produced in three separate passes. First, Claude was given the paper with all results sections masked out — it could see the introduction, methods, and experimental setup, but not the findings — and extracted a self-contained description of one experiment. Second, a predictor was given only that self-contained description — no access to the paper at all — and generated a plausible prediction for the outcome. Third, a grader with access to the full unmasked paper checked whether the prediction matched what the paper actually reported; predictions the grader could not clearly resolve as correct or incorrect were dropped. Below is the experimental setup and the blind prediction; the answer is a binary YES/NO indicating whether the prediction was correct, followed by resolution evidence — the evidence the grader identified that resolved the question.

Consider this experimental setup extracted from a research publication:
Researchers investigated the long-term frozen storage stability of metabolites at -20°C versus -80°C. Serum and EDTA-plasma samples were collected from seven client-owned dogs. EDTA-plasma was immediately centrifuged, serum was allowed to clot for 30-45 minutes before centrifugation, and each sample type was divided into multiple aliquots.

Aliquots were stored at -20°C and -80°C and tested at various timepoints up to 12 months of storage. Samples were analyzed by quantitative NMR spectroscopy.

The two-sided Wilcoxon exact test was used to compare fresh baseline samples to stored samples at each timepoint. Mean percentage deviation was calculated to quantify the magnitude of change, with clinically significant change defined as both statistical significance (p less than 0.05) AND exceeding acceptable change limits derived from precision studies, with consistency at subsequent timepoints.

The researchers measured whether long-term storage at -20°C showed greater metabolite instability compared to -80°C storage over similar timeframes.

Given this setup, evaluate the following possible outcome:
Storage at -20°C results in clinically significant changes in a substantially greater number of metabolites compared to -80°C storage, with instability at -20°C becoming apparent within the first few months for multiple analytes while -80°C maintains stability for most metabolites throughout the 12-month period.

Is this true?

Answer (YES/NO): YES